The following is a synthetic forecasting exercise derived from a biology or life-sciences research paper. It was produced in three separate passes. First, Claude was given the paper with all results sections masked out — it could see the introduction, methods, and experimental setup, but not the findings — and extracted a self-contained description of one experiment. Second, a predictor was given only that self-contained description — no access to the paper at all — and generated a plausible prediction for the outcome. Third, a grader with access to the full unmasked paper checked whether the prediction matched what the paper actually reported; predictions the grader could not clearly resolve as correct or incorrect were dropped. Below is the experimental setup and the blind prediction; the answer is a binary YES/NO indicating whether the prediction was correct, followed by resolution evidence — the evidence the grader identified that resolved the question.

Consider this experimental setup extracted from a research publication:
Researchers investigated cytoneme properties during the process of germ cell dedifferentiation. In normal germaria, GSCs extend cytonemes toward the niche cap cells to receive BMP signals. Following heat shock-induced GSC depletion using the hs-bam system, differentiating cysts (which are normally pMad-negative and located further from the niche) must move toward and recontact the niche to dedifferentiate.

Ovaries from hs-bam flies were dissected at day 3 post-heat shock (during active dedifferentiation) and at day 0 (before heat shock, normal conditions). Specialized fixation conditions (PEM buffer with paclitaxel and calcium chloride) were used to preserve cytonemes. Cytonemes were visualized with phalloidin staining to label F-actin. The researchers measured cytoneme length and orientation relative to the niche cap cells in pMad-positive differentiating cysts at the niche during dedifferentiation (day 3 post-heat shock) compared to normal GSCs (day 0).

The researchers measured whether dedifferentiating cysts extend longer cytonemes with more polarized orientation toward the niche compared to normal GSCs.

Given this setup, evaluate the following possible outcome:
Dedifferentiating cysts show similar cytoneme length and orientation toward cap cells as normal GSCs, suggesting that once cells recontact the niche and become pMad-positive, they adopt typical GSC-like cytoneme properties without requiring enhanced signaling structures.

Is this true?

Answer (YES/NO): NO